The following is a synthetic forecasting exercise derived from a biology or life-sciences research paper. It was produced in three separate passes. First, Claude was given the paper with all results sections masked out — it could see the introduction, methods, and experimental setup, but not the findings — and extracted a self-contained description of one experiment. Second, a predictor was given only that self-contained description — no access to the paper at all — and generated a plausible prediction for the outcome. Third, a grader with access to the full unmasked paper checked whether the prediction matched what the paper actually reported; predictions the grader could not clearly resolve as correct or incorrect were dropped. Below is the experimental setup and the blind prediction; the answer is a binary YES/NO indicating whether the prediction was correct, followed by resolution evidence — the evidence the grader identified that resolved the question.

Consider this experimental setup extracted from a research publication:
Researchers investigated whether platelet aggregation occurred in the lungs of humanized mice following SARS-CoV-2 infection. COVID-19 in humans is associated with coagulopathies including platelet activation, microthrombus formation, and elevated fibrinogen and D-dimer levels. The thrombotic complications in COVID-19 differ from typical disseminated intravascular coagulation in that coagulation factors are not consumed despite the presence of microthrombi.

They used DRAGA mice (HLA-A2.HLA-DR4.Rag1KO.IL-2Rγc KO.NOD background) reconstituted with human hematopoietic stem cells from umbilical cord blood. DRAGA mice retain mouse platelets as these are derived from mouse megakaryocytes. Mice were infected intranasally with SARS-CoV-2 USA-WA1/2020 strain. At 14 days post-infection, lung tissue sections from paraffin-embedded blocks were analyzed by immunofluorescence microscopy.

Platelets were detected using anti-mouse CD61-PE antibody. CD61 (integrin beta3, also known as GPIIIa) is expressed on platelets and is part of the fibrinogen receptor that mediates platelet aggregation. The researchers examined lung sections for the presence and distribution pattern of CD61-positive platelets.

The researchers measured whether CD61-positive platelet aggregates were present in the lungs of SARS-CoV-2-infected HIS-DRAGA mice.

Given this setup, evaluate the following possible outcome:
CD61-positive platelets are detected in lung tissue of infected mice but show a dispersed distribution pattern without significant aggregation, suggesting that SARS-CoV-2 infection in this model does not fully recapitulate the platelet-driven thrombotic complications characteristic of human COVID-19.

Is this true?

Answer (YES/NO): NO